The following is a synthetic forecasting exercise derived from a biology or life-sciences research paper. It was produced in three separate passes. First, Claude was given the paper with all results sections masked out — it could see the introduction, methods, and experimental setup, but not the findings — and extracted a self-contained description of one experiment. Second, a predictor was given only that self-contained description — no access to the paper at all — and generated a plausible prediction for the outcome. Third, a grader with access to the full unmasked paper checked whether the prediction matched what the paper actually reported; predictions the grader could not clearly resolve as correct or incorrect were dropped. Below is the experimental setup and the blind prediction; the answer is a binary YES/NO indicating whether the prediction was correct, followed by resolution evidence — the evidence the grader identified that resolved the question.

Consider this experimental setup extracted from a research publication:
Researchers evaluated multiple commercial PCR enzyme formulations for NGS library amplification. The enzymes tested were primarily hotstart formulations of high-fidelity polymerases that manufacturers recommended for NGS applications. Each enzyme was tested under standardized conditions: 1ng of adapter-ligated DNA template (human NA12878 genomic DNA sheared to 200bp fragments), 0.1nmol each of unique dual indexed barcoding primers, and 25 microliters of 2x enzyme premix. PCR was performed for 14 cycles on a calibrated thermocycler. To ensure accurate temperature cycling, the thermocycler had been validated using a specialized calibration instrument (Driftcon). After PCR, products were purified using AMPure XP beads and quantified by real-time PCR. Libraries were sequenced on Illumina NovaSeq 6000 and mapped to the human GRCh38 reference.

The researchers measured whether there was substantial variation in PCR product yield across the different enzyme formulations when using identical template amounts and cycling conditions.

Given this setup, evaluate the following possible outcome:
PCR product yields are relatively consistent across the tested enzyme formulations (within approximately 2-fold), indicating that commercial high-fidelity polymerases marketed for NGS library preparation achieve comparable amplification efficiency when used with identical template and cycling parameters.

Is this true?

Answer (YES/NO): NO